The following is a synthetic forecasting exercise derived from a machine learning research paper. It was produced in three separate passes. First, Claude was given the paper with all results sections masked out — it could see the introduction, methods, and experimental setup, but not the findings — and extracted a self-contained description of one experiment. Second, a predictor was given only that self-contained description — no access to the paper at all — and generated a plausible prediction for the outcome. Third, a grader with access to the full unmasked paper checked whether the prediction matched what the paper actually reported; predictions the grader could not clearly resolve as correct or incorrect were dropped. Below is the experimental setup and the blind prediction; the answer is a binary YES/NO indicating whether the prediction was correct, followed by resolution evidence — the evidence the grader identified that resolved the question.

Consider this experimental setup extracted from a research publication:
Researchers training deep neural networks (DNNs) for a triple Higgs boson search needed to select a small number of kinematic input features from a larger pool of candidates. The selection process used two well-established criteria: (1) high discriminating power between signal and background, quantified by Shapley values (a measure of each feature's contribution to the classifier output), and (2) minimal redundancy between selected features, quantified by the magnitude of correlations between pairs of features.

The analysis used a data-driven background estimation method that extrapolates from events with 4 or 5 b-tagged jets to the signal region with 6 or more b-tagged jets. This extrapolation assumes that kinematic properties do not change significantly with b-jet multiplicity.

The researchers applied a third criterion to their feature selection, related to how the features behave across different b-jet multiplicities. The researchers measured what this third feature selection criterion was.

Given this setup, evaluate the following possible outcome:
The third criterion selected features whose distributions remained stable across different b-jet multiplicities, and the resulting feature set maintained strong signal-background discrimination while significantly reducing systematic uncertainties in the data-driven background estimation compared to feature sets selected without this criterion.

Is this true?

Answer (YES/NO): NO